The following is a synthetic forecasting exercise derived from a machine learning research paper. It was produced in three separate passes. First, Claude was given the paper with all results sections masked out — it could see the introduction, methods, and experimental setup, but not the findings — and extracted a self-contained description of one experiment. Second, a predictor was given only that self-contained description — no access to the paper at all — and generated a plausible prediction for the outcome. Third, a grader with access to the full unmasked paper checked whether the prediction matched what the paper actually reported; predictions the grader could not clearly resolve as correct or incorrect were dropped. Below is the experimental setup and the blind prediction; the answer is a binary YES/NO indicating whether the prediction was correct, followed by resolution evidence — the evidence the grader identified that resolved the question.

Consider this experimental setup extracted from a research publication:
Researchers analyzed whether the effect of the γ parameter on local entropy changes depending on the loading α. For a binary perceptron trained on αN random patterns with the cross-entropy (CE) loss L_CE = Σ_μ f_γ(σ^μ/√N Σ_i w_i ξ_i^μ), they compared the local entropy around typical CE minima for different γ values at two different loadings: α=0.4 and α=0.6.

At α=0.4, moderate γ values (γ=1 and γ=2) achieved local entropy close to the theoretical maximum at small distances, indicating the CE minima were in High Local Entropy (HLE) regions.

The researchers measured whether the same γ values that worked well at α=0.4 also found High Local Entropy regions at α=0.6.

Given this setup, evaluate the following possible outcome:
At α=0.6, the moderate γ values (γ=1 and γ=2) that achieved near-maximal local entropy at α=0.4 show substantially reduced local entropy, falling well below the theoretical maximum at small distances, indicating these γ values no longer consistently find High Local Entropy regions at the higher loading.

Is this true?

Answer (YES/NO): YES